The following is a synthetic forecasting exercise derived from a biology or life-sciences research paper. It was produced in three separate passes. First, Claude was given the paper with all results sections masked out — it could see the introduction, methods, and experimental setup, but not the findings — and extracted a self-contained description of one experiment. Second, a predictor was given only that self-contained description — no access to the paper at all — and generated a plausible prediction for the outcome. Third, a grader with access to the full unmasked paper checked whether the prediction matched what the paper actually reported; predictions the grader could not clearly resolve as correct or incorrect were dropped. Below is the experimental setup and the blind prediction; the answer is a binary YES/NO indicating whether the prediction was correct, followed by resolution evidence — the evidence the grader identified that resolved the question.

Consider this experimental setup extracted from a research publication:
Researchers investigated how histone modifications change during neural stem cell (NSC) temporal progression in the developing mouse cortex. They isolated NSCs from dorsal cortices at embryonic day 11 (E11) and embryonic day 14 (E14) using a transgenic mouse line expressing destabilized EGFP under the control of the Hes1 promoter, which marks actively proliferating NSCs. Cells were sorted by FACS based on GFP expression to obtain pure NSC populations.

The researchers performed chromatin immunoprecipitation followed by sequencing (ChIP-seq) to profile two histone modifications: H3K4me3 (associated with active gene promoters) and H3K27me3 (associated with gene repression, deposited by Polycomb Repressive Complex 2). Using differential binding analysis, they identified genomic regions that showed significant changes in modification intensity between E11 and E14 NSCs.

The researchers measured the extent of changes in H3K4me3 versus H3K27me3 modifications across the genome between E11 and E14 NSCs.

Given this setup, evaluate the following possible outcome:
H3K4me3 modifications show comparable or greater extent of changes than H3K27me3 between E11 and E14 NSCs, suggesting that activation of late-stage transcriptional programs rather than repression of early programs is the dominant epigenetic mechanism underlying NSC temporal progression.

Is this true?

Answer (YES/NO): NO